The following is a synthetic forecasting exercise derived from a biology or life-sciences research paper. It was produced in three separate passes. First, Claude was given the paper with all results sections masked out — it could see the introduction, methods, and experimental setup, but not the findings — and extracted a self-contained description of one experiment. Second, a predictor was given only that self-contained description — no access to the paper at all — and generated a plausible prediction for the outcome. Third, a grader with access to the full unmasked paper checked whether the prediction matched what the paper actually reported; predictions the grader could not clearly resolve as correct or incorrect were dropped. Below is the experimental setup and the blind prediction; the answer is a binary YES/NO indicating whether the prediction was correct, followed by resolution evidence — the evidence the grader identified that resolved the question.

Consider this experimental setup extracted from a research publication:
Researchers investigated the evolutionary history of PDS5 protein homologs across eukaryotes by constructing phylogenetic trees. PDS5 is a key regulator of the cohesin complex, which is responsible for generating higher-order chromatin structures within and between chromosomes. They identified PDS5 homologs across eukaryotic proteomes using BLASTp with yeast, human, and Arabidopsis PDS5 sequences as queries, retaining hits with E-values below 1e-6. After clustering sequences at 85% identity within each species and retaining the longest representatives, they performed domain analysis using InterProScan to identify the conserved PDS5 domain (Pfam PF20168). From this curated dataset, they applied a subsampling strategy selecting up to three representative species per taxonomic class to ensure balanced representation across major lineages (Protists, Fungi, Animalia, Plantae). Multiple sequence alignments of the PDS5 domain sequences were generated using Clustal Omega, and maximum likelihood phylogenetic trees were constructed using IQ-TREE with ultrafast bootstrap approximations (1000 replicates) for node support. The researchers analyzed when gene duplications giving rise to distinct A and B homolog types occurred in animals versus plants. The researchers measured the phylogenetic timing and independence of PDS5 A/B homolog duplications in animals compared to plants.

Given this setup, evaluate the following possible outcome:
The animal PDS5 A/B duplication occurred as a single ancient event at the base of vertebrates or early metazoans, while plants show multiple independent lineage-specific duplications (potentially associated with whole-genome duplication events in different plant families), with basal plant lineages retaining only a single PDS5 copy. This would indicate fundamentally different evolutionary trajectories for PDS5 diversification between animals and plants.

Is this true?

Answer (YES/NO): NO